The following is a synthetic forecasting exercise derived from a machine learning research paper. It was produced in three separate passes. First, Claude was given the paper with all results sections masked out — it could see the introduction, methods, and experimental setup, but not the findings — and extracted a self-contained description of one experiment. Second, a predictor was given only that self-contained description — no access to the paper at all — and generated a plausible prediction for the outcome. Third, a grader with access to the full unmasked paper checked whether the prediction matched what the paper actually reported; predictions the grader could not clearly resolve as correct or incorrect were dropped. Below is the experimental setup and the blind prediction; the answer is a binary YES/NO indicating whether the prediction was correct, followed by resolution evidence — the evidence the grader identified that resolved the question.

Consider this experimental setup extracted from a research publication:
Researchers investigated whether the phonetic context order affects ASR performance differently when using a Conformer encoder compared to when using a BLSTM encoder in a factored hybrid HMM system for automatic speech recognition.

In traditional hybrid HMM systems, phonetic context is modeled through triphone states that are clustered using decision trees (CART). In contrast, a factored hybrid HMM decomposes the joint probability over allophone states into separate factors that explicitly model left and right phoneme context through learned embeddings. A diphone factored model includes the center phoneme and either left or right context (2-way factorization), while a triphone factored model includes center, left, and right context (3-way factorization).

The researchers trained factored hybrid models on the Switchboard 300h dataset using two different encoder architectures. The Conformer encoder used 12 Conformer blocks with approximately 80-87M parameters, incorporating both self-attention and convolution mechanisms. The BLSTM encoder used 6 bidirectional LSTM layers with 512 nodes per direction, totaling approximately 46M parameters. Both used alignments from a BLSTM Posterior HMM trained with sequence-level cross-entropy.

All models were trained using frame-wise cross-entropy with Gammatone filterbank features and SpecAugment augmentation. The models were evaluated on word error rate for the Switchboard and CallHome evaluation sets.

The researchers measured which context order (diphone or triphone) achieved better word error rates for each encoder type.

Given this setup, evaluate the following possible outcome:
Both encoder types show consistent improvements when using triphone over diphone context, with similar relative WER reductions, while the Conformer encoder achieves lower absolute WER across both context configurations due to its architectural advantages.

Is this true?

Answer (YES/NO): NO